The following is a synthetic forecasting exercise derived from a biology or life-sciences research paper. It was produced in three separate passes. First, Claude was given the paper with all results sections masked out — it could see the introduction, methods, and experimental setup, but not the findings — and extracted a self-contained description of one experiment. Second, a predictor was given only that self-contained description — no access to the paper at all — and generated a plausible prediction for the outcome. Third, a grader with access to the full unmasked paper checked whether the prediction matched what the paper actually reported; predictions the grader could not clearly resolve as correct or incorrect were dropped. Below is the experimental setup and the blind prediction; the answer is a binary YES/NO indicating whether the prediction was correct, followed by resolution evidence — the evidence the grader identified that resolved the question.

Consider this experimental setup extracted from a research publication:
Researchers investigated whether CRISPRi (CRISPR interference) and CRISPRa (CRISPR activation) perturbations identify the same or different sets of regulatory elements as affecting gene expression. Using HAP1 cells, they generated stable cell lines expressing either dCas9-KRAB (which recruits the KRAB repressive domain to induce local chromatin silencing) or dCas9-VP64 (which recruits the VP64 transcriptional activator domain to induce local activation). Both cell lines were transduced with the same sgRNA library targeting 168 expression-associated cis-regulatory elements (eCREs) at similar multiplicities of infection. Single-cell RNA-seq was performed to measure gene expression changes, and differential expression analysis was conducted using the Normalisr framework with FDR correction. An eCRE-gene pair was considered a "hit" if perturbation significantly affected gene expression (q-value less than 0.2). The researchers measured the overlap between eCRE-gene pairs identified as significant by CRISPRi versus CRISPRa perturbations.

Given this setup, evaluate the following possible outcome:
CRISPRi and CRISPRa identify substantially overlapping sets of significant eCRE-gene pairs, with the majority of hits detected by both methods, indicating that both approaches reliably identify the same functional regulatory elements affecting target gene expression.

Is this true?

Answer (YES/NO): NO